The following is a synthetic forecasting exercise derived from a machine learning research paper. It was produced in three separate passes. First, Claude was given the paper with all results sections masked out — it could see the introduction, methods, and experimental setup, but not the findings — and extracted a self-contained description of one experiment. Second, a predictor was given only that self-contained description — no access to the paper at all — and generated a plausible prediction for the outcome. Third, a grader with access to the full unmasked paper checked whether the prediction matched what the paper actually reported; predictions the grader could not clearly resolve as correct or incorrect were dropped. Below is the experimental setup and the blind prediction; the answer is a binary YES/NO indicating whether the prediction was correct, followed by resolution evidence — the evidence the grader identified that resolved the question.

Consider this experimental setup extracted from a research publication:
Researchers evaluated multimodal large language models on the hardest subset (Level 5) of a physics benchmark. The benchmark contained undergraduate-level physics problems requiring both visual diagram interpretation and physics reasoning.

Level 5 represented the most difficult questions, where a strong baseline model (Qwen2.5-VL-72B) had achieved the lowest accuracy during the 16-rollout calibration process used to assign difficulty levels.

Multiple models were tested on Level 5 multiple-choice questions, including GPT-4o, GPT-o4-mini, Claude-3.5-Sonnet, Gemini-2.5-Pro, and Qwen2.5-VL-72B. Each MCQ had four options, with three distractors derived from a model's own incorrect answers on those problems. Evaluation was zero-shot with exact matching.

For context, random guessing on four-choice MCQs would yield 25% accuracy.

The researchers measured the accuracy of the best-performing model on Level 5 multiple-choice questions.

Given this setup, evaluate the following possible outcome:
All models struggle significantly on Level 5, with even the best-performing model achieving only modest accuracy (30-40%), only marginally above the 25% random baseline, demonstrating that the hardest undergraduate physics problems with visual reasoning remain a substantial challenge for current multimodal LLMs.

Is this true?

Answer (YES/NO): NO